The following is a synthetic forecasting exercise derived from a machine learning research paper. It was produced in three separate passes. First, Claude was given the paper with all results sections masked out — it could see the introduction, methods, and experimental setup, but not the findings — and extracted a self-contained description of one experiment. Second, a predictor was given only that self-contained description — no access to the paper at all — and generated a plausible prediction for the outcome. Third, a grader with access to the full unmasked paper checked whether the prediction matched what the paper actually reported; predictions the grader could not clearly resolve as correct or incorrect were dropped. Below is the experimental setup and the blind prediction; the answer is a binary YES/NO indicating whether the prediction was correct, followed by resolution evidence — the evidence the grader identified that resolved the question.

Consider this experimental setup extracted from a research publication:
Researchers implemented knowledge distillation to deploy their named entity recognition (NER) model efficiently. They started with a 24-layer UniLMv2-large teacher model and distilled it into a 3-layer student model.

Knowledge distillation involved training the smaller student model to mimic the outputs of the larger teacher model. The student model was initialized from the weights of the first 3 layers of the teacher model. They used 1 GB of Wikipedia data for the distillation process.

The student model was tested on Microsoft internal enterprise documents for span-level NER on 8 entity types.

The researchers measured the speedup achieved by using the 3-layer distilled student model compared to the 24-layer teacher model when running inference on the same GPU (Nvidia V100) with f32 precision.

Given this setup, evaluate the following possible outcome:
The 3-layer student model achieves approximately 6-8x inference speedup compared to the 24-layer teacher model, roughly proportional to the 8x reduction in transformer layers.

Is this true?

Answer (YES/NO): YES